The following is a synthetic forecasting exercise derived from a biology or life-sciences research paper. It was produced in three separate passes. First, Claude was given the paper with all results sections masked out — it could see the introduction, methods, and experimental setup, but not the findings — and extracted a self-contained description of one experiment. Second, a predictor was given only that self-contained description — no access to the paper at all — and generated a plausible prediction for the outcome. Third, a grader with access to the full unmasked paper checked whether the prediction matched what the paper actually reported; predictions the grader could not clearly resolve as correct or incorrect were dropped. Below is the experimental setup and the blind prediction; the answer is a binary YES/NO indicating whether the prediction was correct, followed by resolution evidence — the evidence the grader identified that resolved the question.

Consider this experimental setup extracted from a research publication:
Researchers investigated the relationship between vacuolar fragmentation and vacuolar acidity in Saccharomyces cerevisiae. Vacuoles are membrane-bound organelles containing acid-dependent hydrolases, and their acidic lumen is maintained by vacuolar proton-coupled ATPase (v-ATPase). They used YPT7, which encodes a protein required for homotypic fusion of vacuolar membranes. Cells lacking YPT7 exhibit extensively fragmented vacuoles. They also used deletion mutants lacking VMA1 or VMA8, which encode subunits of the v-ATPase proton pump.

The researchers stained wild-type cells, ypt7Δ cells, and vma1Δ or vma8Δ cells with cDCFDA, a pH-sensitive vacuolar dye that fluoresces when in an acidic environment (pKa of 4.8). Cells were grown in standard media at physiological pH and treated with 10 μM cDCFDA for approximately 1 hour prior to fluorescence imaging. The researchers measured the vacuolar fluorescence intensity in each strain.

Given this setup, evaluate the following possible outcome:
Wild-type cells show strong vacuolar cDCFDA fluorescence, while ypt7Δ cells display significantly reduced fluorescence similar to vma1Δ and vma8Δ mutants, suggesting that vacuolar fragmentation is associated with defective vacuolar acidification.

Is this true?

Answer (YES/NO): NO